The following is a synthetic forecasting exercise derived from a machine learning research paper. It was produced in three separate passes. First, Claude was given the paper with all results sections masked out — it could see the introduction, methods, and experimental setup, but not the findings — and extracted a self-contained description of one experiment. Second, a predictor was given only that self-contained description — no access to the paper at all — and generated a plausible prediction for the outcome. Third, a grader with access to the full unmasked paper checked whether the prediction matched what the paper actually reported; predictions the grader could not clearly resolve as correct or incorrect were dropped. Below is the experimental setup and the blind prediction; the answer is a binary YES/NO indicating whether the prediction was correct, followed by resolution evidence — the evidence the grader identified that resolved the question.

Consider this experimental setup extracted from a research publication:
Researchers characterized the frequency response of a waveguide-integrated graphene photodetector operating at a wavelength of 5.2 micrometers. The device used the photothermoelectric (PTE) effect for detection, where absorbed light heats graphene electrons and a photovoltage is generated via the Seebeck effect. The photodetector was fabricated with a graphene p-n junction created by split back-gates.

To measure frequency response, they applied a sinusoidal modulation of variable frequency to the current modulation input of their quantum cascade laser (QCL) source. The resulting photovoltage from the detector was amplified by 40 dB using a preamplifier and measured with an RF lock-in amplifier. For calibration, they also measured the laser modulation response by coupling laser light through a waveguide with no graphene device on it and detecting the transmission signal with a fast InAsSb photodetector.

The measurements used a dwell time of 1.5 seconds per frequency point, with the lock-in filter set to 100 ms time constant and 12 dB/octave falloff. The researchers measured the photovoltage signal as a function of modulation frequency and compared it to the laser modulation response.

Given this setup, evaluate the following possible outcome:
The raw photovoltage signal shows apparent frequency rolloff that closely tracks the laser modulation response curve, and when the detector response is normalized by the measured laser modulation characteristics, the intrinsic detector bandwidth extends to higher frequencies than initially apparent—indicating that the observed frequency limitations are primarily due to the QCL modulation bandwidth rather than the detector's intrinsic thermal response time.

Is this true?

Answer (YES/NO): YES